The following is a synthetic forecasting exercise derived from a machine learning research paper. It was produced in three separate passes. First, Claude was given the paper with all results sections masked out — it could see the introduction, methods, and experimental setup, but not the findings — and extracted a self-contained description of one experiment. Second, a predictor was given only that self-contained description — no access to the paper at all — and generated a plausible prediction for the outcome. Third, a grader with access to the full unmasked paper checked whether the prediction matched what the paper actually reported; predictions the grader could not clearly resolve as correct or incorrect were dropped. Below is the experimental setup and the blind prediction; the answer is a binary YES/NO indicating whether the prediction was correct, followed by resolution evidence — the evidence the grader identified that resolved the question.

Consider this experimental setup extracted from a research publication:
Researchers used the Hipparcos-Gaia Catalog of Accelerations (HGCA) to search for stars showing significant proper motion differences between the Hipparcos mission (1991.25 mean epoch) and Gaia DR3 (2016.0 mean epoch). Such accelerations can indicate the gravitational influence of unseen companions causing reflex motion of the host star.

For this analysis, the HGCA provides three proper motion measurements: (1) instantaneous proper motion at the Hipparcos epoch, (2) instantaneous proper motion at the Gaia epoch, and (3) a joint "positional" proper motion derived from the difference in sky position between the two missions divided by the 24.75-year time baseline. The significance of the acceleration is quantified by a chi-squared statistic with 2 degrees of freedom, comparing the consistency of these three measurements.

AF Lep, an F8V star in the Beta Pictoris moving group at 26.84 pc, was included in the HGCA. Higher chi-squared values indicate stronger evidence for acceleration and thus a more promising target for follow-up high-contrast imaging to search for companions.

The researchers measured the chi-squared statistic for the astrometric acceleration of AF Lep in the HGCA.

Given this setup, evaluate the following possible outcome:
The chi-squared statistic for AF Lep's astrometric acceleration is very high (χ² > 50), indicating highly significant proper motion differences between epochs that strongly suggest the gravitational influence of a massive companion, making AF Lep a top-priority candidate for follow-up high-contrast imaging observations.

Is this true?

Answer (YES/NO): YES